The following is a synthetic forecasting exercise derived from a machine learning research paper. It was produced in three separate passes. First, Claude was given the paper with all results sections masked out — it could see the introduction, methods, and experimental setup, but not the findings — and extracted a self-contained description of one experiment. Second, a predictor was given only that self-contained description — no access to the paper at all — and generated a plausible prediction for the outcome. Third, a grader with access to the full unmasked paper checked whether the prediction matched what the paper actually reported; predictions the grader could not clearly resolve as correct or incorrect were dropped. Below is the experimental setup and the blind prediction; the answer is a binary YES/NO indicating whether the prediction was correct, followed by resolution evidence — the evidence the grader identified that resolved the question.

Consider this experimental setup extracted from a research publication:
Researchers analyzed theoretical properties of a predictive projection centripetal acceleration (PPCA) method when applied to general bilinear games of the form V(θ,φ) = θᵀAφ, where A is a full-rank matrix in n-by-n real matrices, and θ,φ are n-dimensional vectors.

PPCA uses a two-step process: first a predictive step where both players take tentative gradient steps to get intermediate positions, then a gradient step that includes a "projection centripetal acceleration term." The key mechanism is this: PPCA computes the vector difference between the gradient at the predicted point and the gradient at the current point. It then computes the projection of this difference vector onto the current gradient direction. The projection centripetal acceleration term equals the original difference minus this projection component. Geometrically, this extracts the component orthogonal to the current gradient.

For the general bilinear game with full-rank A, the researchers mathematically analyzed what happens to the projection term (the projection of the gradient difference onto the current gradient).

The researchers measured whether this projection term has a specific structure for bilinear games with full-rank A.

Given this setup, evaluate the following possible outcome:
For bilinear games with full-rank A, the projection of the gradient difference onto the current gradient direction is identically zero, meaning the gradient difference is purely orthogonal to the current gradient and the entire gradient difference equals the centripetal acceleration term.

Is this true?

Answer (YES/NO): YES